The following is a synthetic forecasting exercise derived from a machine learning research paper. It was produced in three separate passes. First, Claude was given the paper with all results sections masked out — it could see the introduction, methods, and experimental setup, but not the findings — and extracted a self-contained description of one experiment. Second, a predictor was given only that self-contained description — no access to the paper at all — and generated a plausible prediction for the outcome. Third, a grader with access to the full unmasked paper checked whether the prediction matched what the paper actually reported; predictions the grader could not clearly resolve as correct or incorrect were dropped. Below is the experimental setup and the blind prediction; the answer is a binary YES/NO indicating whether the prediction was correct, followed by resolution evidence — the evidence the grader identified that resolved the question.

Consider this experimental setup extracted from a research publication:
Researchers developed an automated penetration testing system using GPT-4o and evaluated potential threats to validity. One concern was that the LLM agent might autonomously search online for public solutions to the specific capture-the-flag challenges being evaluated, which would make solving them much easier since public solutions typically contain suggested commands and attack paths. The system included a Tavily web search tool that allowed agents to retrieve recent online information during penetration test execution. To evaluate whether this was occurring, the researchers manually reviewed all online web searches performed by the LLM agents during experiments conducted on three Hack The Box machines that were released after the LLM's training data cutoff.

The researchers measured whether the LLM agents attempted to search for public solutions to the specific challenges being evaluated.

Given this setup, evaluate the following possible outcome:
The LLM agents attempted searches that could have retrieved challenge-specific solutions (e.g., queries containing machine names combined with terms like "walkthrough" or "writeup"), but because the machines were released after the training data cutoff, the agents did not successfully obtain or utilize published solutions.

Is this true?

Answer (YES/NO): NO